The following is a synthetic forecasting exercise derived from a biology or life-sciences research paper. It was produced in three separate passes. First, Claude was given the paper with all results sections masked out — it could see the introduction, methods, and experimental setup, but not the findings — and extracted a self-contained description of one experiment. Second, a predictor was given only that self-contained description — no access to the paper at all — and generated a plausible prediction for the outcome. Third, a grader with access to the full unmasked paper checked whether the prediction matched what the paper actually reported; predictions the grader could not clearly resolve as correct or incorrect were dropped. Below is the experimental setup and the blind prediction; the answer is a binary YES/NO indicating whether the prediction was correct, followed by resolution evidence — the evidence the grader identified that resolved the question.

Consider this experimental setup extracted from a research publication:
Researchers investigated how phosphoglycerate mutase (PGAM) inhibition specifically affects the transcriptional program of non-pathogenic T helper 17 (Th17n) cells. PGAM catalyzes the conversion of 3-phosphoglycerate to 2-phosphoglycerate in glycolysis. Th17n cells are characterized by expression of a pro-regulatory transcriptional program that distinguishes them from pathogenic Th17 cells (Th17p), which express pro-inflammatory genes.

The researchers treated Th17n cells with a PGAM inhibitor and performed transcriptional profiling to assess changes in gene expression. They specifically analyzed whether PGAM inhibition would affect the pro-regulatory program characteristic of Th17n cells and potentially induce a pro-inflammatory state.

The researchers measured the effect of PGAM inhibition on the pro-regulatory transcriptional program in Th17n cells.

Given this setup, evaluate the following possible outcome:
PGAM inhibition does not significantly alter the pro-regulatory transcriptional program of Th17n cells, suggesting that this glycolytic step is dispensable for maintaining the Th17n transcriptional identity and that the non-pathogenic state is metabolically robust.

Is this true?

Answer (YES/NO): NO